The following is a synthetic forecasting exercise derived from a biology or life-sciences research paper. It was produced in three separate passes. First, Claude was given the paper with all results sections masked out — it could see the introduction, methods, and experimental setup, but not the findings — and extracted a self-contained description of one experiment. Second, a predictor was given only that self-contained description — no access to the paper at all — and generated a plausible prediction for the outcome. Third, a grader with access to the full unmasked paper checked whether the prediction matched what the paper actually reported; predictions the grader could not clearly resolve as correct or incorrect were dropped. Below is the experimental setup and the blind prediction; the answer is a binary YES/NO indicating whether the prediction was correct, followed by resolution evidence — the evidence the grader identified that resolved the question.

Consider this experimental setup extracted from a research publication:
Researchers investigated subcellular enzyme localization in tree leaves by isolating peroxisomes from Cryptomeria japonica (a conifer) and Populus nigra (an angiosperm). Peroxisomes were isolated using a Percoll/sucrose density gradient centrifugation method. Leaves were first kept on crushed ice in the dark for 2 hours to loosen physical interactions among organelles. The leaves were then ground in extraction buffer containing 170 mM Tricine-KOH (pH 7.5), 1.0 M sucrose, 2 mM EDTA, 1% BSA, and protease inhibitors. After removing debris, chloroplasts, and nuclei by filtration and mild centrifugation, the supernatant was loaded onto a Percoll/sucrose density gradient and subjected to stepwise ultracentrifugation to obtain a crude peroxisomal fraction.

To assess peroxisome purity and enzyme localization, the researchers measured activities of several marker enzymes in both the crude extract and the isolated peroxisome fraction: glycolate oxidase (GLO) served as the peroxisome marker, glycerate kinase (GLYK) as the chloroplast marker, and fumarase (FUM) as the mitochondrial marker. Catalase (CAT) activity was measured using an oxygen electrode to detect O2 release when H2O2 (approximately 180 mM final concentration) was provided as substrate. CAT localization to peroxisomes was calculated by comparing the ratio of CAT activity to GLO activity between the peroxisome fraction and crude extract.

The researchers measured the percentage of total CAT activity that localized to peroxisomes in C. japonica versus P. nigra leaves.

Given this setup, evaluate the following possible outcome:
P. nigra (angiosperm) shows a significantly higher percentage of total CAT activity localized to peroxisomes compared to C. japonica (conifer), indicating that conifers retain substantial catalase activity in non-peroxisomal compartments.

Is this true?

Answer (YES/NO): YES